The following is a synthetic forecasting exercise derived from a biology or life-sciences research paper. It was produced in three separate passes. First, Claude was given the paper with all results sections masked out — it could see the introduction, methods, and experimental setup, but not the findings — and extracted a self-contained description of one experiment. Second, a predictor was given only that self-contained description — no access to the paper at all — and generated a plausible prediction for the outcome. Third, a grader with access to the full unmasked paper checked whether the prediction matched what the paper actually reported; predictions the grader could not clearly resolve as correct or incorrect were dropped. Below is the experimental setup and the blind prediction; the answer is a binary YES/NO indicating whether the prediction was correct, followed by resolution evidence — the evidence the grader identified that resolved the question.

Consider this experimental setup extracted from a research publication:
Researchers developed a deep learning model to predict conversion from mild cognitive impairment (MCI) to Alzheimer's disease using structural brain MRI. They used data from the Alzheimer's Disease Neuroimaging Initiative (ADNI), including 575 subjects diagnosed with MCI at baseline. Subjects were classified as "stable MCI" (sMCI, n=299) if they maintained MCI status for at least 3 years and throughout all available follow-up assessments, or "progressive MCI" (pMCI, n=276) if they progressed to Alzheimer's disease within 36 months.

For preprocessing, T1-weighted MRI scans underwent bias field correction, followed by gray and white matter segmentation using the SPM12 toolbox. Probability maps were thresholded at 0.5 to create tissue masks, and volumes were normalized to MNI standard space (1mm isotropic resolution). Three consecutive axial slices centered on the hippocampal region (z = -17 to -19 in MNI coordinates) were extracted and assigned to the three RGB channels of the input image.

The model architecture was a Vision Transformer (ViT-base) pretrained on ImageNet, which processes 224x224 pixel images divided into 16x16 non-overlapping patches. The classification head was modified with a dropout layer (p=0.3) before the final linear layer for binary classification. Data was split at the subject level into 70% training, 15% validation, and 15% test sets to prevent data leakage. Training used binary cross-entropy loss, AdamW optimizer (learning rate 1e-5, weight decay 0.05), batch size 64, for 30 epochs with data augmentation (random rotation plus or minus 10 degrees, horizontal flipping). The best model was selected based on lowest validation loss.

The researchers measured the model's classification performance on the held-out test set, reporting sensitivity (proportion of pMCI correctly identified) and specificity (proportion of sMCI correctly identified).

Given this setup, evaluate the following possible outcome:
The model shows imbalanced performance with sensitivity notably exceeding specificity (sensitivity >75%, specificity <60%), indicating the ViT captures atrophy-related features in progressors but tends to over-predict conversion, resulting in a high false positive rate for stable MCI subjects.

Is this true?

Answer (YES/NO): NO